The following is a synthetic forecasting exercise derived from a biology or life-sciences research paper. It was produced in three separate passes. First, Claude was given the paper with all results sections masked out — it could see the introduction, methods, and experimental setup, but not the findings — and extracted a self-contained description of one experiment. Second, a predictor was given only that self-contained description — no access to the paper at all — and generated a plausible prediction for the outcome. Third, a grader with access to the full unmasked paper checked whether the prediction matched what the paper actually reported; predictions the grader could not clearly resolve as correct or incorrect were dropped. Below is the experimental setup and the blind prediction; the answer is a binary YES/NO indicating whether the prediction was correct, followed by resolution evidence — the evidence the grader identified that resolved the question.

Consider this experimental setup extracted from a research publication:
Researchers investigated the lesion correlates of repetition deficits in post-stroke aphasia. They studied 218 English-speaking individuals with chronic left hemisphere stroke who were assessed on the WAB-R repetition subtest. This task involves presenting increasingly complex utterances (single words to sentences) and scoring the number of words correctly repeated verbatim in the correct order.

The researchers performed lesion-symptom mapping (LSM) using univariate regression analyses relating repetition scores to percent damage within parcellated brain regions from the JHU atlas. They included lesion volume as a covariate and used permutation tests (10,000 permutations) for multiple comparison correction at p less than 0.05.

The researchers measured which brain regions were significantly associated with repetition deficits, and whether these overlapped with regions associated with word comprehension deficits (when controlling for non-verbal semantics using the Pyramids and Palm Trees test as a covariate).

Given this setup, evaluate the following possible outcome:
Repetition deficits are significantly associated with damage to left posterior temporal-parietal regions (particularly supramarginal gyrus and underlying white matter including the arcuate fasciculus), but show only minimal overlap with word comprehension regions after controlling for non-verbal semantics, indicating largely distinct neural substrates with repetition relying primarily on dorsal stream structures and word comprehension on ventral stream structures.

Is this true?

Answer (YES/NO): NO